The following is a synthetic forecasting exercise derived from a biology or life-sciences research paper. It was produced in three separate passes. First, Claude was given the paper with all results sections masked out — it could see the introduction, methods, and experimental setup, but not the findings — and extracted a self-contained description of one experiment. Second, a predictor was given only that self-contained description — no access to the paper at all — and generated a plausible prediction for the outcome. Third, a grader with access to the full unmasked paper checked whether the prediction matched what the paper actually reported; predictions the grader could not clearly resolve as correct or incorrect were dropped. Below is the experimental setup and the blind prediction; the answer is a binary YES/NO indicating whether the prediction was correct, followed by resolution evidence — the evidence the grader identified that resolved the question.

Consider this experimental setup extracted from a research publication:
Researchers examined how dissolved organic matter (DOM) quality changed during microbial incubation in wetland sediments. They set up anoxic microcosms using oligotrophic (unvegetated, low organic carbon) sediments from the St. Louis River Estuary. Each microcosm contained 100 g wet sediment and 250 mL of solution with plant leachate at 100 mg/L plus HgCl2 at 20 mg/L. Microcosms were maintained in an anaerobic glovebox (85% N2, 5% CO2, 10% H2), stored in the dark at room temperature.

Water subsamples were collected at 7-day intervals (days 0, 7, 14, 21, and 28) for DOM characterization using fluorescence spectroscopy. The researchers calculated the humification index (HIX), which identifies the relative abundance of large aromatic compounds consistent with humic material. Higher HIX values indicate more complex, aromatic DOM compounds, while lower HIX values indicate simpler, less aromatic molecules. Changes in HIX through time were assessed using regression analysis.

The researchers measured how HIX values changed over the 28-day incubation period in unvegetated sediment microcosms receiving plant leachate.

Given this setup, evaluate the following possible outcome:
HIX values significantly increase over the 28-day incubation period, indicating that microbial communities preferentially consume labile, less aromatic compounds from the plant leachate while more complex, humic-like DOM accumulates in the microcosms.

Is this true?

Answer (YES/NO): NO